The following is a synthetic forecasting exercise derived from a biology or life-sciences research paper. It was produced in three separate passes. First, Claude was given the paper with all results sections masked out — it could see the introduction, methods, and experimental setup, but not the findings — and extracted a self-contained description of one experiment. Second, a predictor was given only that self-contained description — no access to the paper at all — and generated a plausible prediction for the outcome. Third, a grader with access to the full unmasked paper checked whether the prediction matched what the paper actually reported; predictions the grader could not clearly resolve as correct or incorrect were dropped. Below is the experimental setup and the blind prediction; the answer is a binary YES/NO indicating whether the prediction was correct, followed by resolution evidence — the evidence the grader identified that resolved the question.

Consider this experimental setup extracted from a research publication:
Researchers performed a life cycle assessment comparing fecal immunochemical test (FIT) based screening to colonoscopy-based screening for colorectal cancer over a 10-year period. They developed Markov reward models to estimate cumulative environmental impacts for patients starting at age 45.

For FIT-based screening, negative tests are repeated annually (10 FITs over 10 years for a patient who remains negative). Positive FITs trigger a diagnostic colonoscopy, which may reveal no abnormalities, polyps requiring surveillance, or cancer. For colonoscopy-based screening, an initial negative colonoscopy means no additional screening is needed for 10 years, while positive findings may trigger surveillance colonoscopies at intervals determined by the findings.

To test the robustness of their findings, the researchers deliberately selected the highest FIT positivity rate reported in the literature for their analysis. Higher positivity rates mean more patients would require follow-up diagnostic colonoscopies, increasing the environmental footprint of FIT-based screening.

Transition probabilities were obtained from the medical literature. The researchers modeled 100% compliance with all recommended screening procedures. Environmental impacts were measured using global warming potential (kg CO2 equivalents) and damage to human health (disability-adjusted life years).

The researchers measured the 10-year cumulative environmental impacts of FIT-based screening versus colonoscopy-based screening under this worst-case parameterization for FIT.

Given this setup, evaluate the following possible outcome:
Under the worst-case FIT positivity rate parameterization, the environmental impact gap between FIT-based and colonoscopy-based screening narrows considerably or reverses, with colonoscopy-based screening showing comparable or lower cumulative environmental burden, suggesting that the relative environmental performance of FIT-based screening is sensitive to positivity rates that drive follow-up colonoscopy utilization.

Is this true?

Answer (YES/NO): NO